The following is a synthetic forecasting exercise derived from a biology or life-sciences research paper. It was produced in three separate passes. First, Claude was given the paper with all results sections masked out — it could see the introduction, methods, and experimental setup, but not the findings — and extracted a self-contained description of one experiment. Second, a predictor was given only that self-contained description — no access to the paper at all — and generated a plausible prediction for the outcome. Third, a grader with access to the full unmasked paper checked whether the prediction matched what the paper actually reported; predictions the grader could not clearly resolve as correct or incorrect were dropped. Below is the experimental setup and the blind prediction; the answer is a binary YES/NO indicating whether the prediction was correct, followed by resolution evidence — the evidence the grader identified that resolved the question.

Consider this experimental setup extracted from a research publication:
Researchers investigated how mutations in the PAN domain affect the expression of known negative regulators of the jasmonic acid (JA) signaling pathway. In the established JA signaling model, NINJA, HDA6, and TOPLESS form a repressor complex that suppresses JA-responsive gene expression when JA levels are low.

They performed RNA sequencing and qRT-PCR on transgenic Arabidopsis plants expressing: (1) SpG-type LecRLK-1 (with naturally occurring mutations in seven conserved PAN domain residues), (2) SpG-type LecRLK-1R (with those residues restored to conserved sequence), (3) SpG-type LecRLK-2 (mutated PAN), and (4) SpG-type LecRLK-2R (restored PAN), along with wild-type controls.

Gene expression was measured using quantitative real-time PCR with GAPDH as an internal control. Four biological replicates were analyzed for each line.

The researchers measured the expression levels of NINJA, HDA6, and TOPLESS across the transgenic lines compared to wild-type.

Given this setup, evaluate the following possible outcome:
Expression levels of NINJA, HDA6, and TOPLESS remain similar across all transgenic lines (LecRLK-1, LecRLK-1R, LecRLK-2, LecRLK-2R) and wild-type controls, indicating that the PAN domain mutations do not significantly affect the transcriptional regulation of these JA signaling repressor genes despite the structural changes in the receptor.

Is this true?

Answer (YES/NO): NO